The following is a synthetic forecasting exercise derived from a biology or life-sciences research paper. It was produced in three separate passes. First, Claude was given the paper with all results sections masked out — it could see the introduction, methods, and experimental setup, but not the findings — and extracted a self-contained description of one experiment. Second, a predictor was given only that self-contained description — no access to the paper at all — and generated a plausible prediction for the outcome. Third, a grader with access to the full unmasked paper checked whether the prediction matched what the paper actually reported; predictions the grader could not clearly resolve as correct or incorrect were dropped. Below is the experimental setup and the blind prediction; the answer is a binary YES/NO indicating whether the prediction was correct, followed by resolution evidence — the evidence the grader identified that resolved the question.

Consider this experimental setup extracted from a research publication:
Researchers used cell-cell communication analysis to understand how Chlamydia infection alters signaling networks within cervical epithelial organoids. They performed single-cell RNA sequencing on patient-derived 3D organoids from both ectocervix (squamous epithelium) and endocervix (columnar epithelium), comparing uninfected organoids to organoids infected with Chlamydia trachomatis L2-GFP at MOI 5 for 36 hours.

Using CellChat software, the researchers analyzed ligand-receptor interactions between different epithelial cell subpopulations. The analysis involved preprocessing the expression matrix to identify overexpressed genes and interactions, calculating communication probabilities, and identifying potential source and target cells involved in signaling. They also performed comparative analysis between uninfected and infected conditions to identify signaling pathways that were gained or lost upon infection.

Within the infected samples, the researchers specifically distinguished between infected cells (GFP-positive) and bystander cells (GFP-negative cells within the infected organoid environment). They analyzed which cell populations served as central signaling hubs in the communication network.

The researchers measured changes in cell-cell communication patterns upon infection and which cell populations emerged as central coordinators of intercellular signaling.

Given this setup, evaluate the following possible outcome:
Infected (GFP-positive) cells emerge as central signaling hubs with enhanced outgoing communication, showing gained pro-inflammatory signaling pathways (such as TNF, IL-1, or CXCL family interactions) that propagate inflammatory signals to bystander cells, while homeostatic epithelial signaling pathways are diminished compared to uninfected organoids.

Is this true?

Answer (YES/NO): NO